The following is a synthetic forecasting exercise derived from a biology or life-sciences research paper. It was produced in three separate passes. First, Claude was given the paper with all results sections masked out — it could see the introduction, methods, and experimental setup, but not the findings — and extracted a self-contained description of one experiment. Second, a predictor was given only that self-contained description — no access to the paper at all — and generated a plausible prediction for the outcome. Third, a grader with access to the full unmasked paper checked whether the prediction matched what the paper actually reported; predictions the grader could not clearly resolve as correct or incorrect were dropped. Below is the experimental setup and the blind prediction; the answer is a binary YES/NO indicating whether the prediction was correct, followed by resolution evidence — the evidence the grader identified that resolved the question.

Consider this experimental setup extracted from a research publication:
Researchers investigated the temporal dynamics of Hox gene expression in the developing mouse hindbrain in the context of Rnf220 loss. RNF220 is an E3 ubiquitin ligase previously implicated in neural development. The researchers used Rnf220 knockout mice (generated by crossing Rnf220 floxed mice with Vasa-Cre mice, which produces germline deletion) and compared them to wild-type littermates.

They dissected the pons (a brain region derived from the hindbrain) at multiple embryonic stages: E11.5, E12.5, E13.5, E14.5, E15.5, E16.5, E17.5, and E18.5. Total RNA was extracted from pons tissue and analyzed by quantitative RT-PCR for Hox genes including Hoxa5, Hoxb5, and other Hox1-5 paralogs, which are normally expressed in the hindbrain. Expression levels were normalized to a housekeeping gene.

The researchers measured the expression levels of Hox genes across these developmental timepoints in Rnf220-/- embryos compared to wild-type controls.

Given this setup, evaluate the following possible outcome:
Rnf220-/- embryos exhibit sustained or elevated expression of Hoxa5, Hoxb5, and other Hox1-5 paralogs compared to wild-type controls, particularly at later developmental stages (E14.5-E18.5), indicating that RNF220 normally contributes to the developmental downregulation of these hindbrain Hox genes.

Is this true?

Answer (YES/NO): YES